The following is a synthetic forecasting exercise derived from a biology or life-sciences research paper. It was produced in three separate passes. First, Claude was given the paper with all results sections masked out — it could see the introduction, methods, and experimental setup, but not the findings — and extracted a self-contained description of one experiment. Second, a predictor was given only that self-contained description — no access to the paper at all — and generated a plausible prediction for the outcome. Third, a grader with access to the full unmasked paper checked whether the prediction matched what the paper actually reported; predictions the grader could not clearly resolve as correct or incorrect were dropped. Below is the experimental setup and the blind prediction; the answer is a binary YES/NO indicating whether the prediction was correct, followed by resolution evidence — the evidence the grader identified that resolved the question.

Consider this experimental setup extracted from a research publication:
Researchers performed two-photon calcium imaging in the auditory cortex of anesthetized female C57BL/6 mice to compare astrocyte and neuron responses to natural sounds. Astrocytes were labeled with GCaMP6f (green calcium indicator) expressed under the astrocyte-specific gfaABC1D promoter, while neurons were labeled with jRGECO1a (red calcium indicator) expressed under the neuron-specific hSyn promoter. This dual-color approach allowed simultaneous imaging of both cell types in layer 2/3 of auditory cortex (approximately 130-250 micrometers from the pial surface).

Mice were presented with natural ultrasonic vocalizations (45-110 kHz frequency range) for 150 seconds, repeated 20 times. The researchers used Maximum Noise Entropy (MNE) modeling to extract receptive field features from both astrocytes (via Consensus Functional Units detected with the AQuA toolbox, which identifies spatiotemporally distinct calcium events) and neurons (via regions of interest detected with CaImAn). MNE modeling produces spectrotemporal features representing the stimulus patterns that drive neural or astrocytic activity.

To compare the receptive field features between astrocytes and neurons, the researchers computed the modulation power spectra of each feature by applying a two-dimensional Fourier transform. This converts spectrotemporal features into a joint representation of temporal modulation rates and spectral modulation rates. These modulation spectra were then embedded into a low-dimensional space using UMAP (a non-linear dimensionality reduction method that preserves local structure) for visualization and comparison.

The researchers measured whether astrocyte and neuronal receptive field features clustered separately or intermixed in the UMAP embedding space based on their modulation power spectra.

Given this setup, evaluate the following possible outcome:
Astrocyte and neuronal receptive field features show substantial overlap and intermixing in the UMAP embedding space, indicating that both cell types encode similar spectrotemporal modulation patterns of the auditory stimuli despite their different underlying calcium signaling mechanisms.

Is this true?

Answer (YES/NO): NO